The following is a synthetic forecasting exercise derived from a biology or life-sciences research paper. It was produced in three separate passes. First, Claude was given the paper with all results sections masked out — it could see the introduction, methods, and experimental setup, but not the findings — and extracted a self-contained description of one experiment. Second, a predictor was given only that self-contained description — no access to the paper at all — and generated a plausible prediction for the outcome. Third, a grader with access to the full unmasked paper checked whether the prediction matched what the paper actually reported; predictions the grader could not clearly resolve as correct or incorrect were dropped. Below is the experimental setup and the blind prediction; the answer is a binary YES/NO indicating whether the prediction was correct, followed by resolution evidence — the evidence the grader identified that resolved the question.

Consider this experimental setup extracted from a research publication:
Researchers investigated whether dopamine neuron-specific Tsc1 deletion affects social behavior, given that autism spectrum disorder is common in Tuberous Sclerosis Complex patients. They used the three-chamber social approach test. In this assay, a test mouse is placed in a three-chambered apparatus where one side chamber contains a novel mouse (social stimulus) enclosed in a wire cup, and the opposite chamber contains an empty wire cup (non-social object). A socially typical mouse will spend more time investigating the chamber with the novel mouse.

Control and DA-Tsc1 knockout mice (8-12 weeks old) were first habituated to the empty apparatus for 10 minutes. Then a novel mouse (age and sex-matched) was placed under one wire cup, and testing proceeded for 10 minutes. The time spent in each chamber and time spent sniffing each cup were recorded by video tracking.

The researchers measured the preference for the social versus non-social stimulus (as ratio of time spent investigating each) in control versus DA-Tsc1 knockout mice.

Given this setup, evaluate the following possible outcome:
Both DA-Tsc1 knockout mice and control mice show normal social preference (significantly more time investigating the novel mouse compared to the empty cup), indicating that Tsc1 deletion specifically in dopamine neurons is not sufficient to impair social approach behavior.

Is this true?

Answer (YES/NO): YES